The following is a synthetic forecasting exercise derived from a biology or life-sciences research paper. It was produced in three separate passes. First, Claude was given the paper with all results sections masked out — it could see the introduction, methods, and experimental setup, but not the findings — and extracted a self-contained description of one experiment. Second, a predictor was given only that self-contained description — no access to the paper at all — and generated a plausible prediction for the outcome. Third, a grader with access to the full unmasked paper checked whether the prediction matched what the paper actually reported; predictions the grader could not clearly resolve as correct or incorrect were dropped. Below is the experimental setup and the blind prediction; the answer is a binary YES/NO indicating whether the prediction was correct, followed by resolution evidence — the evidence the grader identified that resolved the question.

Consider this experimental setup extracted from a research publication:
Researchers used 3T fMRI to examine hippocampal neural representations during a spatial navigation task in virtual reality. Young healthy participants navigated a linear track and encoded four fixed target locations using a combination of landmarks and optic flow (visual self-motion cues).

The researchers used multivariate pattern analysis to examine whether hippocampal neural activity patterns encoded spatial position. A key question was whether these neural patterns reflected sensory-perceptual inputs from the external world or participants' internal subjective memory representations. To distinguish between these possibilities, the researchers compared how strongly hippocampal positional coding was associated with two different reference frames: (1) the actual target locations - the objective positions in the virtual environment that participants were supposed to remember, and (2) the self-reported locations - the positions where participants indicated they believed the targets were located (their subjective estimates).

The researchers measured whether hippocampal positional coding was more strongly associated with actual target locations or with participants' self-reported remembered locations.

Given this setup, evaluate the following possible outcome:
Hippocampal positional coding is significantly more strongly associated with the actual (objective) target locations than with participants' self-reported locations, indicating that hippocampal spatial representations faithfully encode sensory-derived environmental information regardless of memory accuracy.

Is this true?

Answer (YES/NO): YES